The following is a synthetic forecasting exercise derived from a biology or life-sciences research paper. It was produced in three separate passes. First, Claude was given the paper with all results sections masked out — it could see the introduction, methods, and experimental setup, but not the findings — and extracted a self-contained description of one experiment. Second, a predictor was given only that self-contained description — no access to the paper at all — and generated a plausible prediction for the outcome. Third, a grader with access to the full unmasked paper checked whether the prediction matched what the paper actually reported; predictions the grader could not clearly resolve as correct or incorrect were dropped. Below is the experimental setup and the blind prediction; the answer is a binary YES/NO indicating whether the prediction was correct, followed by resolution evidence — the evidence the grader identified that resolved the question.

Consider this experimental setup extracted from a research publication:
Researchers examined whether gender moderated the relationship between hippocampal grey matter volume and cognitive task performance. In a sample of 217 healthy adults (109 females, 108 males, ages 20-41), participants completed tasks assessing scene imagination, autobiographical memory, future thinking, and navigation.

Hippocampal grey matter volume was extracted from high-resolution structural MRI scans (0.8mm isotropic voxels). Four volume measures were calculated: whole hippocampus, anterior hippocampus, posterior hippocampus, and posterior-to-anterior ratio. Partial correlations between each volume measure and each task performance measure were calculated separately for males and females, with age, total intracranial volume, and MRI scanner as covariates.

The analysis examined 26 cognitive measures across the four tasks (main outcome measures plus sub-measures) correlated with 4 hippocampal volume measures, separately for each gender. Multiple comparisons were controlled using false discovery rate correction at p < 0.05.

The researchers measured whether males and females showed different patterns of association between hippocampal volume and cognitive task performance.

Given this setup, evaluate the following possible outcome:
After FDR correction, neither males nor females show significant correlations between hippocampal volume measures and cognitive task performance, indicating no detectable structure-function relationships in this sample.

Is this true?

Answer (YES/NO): YES